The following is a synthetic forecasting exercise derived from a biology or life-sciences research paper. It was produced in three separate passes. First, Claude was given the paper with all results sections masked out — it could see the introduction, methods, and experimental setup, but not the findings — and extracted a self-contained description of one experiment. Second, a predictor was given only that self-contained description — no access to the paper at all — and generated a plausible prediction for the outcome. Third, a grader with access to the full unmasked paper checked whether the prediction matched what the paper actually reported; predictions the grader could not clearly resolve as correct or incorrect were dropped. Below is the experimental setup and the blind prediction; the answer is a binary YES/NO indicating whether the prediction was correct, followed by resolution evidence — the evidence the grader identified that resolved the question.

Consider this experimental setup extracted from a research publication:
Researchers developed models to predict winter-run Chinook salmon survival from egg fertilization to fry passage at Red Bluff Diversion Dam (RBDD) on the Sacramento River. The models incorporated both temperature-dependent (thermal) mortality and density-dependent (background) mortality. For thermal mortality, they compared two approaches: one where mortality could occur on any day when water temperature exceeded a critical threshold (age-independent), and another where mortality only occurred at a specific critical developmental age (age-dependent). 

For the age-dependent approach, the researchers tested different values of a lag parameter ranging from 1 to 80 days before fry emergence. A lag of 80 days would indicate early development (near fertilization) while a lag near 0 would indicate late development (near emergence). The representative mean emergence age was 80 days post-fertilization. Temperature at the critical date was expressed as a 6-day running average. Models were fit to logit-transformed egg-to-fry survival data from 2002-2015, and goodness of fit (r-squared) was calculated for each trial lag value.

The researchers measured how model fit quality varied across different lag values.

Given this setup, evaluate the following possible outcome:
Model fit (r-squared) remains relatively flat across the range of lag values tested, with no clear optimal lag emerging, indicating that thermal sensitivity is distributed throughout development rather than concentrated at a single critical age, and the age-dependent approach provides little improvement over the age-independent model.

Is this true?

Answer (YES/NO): NO